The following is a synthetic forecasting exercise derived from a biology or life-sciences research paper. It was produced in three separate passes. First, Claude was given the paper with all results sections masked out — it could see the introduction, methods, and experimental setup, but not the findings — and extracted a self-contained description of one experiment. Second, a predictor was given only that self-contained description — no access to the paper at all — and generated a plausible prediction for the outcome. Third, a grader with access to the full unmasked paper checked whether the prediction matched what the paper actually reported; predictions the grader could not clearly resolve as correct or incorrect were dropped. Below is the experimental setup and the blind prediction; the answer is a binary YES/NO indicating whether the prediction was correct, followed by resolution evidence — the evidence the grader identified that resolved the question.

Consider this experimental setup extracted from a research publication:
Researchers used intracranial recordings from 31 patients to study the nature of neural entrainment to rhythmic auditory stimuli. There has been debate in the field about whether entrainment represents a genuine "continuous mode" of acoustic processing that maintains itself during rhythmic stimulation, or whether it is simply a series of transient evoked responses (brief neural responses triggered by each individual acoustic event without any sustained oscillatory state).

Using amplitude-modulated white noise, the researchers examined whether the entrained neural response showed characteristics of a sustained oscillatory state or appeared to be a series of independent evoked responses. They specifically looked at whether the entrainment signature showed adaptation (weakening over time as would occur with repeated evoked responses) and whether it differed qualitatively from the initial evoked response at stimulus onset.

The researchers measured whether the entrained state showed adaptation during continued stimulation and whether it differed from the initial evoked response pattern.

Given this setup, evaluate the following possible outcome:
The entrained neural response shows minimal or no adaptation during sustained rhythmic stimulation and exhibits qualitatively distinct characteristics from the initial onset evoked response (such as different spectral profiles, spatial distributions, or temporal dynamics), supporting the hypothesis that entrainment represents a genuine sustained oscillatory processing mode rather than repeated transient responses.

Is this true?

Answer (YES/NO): YES